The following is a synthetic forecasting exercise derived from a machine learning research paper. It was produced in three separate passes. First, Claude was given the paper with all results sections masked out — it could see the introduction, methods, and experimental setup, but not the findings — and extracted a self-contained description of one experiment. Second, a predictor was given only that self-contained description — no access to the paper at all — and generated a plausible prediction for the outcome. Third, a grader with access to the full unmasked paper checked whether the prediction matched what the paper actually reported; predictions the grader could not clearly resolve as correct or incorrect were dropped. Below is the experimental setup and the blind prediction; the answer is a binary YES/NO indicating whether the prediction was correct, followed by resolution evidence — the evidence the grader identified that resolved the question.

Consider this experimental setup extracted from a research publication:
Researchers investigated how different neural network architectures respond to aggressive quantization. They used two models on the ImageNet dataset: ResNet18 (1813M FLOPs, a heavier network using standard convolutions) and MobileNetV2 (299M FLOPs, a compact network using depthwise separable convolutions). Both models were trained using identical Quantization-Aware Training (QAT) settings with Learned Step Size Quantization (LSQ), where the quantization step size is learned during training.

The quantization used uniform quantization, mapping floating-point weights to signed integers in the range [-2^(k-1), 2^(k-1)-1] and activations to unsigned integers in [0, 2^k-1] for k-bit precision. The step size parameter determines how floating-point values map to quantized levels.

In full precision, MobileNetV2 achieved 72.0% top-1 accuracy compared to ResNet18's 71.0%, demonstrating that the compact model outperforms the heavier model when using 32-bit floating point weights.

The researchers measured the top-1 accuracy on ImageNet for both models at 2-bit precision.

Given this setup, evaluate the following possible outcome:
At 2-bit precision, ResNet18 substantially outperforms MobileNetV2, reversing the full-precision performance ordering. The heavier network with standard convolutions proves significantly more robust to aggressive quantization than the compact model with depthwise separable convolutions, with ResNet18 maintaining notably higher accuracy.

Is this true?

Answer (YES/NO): YES